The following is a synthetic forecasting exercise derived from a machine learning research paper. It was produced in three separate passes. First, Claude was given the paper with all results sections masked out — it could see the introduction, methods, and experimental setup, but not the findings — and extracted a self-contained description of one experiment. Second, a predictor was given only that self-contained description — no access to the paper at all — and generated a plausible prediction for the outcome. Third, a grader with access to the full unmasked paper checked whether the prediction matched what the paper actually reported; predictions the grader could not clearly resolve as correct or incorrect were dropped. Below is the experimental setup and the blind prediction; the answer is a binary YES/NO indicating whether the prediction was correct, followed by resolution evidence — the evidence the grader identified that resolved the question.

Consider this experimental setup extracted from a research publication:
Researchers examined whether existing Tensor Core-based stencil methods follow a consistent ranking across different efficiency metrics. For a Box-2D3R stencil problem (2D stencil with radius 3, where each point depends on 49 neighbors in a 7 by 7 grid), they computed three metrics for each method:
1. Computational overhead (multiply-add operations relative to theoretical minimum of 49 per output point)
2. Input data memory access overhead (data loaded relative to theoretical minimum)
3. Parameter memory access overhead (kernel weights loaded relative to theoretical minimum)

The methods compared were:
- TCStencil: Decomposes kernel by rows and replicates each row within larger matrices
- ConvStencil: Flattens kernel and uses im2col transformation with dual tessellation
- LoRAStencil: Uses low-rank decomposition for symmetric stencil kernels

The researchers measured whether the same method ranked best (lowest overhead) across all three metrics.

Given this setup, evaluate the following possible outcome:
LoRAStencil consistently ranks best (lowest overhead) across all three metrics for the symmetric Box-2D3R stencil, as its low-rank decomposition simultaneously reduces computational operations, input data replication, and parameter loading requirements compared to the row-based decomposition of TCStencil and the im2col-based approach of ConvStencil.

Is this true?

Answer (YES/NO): NO